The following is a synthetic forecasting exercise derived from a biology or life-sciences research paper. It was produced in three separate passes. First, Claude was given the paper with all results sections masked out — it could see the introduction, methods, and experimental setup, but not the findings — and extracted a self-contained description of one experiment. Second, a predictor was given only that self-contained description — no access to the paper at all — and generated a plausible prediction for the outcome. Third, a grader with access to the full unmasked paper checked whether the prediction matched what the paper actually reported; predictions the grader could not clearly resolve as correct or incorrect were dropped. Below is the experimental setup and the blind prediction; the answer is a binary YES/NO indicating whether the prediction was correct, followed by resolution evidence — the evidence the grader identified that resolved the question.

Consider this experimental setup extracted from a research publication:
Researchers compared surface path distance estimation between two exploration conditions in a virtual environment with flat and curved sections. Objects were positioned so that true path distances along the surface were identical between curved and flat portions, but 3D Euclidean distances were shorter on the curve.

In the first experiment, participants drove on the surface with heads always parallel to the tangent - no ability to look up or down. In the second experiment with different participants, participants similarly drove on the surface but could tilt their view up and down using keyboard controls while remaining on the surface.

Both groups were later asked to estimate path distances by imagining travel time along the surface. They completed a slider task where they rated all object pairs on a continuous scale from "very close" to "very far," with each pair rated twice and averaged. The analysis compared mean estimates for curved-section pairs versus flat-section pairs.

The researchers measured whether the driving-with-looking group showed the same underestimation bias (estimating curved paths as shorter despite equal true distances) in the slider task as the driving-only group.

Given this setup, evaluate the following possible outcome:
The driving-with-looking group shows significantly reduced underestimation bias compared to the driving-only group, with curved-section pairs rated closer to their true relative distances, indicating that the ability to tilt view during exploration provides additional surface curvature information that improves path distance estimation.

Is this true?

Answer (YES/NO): NO